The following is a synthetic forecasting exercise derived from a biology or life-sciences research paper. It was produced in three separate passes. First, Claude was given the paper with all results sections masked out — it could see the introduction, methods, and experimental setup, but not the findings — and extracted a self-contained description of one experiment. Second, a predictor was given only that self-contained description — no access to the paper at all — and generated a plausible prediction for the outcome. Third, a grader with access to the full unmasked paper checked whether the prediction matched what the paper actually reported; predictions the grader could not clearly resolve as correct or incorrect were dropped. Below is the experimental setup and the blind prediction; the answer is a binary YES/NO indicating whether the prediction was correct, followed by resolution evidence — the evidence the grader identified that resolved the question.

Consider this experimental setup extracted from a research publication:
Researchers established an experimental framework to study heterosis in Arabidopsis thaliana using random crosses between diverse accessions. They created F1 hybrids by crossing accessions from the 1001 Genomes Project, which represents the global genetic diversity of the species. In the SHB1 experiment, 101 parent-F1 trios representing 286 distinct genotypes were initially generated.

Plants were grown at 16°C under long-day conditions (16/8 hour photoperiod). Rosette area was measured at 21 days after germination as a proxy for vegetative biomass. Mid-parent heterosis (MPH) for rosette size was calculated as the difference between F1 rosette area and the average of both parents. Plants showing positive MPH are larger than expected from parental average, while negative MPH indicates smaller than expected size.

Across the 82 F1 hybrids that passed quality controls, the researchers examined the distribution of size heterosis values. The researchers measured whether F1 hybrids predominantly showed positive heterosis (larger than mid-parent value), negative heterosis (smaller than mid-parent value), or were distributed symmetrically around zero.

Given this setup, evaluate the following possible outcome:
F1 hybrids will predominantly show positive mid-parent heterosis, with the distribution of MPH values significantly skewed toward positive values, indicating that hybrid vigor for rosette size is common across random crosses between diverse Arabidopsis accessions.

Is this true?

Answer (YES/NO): YES